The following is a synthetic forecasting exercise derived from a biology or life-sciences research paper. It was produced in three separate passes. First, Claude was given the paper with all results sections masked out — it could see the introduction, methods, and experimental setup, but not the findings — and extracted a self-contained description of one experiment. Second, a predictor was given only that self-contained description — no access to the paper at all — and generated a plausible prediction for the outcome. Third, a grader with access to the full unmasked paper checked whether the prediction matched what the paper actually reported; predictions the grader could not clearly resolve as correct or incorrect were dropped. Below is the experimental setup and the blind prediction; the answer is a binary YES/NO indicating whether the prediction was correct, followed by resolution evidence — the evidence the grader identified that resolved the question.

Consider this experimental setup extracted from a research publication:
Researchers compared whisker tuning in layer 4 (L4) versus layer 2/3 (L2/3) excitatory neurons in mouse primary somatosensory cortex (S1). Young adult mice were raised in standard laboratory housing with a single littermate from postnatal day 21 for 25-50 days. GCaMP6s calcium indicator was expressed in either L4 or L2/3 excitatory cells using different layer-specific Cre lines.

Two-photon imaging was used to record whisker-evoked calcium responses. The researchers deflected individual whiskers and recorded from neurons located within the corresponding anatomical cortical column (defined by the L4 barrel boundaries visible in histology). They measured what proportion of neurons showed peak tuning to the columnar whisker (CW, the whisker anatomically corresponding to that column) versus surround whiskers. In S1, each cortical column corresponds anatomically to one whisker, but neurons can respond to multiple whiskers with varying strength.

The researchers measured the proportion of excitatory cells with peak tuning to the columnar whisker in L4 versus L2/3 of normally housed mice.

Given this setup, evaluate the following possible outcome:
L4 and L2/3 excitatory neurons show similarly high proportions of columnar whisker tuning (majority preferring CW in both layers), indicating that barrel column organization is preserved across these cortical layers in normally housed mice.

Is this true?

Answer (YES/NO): NO